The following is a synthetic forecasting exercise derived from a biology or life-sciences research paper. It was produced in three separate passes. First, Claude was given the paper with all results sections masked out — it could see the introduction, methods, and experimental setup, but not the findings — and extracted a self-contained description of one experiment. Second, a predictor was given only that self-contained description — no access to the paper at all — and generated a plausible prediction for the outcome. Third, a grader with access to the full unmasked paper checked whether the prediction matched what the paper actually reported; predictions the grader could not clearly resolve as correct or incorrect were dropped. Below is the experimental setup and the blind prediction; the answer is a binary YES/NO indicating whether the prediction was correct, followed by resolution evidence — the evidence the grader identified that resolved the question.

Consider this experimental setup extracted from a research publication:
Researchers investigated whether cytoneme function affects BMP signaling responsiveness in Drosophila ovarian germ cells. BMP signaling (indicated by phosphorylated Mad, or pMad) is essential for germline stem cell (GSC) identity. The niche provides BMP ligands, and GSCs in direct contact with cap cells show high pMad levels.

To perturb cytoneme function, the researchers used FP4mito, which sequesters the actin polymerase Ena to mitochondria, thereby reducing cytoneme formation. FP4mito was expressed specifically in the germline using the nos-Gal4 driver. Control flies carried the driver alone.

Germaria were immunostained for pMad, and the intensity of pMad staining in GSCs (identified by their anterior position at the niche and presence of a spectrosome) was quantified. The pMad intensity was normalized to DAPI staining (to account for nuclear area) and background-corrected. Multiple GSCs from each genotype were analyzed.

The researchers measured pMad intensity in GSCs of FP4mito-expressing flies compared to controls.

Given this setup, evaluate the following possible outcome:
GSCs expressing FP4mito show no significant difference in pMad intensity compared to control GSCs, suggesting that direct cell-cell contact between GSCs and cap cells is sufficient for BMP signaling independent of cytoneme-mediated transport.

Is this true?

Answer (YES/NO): NO